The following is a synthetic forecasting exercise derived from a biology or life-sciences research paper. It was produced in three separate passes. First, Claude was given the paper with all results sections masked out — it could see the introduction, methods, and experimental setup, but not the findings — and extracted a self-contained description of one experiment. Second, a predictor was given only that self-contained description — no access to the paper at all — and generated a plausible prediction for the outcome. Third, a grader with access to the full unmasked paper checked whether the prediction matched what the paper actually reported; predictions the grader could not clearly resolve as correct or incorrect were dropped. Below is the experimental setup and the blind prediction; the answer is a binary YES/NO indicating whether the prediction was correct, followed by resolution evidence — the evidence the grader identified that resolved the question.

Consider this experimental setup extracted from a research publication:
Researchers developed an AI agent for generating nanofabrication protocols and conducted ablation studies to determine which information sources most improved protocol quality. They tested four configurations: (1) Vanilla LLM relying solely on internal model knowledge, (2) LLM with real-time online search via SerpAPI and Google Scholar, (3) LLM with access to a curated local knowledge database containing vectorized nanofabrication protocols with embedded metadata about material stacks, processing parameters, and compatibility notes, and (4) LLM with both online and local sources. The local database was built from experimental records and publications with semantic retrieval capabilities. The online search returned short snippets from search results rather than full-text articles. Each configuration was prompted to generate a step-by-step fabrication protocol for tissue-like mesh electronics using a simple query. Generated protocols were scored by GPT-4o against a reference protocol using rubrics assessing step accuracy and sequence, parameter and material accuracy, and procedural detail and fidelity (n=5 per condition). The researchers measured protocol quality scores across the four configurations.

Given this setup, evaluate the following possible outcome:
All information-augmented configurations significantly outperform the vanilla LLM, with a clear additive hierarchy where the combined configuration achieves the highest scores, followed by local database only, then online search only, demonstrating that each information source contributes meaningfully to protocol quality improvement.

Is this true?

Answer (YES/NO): NO